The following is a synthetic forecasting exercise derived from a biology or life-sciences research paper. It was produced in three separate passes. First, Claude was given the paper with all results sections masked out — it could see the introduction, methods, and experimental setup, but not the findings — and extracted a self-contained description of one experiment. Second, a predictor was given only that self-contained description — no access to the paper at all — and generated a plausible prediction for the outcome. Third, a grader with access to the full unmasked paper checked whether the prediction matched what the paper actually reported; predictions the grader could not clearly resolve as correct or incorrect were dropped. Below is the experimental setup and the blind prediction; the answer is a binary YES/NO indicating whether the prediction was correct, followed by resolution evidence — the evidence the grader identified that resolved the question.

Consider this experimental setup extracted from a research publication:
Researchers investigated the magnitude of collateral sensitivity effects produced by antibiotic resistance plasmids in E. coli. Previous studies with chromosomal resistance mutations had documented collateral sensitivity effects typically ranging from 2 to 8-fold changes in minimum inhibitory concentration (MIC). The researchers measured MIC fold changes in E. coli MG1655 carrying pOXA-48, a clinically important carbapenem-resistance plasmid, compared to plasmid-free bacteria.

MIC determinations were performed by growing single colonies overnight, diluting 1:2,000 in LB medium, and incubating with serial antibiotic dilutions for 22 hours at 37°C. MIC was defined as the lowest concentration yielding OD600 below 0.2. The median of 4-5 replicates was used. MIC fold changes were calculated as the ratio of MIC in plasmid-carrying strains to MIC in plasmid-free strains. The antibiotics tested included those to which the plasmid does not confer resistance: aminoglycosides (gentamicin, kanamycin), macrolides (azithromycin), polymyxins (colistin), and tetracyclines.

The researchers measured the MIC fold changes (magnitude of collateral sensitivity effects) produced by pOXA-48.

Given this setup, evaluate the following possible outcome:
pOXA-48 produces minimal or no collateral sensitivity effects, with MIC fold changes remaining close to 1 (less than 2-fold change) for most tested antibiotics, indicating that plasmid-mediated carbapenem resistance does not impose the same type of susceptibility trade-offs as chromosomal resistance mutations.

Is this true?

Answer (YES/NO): NO